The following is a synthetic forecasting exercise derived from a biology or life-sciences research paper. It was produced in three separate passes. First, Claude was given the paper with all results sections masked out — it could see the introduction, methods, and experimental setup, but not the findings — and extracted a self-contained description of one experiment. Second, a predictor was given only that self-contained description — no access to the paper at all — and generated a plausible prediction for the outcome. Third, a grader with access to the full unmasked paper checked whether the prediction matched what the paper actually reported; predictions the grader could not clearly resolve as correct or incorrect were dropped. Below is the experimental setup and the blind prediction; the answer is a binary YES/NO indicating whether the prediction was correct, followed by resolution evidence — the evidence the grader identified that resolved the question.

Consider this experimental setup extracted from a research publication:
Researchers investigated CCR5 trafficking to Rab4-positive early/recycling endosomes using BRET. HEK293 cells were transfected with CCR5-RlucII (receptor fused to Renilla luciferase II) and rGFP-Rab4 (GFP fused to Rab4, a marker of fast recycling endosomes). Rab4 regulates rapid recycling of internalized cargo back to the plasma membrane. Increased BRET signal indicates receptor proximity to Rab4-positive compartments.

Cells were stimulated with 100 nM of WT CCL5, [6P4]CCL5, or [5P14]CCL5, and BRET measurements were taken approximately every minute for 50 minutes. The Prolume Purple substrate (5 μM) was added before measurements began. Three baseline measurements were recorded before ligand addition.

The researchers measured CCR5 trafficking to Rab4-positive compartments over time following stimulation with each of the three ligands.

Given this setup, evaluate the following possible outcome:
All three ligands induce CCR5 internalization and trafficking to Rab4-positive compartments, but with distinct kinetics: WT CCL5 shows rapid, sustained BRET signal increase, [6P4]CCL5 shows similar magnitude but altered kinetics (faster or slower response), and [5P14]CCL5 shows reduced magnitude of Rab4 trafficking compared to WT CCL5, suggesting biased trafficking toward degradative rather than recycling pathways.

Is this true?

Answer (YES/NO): NO